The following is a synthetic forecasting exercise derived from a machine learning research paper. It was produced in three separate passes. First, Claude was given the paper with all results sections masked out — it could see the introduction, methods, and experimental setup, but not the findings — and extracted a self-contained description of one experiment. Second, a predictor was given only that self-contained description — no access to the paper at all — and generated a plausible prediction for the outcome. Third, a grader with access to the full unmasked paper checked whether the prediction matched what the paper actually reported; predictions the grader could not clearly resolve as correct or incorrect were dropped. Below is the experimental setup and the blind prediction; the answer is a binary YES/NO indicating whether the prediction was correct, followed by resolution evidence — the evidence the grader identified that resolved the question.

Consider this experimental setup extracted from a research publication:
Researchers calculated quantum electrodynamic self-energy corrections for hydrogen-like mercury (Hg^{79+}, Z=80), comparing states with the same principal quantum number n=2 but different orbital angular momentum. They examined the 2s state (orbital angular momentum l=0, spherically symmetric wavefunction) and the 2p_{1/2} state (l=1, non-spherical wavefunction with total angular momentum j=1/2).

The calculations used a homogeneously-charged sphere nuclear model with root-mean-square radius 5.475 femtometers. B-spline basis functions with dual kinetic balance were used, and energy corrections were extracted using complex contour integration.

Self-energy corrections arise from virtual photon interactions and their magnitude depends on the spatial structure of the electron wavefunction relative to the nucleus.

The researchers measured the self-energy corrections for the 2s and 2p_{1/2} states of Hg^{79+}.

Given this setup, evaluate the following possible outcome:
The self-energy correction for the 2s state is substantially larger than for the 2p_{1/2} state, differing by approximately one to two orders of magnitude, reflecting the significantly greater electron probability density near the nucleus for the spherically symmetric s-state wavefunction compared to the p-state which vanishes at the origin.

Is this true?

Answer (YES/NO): YES